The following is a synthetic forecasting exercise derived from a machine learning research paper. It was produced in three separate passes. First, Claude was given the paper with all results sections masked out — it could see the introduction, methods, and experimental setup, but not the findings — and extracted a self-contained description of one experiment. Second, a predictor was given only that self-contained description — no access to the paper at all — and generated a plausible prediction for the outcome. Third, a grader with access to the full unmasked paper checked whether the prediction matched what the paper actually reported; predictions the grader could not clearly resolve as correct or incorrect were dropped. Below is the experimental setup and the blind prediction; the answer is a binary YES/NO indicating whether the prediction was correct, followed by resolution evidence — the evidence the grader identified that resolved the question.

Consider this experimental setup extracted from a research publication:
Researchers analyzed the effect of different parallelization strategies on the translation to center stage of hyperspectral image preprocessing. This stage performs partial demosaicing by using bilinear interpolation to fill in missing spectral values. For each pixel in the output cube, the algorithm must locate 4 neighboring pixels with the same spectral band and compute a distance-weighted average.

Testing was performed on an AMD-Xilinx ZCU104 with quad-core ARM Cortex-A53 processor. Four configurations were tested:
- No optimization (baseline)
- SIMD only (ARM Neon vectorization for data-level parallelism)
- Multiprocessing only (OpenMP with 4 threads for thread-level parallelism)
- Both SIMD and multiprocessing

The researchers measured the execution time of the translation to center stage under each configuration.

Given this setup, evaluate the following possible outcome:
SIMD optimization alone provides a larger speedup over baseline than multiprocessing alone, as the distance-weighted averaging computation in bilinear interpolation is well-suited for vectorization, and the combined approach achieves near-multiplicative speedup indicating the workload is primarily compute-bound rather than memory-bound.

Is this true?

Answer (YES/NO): NO